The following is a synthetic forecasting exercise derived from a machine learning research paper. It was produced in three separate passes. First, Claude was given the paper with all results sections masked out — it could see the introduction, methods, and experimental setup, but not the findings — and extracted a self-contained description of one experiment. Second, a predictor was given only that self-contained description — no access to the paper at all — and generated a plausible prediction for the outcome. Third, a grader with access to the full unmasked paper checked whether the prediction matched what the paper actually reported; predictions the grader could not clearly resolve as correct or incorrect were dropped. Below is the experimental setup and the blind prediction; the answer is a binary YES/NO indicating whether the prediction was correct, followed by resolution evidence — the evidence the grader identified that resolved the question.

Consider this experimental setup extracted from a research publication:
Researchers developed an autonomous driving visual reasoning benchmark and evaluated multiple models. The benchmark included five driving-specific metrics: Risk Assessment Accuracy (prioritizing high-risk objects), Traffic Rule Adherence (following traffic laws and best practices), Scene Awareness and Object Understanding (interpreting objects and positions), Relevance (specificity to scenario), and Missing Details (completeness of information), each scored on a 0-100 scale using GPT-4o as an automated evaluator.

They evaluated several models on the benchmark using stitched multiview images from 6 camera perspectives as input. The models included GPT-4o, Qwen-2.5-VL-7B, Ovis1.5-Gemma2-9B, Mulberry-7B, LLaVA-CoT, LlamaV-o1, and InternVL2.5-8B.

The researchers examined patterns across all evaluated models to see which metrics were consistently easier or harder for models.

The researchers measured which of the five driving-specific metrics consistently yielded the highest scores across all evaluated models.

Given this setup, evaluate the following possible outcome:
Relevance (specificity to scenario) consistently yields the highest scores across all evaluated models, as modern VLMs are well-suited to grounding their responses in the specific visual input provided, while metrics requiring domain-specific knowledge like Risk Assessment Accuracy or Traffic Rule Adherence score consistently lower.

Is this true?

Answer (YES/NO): NO